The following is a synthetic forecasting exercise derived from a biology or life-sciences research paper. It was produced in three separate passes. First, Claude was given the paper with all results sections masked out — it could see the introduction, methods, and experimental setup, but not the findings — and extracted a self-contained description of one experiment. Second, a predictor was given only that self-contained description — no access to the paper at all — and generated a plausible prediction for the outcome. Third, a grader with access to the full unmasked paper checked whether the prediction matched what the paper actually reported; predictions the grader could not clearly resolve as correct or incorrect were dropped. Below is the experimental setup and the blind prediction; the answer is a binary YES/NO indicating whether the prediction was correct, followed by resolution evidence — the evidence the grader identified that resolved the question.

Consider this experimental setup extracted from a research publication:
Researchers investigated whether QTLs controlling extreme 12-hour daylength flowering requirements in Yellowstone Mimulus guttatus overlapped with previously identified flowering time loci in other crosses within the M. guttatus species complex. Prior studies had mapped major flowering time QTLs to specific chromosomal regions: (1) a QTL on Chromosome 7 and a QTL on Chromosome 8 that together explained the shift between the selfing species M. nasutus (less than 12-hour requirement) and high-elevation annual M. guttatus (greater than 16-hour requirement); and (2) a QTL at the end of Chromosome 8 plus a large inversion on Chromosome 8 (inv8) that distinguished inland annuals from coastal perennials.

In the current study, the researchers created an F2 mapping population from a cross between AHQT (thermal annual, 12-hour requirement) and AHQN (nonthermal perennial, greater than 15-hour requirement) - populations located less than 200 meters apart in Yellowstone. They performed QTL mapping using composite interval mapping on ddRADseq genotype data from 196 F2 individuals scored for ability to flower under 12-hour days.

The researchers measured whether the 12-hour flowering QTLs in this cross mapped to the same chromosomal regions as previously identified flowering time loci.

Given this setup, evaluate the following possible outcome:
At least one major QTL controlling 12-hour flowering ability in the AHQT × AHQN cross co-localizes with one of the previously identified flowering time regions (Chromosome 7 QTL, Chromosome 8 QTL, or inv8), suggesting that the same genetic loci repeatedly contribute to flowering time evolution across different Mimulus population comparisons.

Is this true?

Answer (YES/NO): NO